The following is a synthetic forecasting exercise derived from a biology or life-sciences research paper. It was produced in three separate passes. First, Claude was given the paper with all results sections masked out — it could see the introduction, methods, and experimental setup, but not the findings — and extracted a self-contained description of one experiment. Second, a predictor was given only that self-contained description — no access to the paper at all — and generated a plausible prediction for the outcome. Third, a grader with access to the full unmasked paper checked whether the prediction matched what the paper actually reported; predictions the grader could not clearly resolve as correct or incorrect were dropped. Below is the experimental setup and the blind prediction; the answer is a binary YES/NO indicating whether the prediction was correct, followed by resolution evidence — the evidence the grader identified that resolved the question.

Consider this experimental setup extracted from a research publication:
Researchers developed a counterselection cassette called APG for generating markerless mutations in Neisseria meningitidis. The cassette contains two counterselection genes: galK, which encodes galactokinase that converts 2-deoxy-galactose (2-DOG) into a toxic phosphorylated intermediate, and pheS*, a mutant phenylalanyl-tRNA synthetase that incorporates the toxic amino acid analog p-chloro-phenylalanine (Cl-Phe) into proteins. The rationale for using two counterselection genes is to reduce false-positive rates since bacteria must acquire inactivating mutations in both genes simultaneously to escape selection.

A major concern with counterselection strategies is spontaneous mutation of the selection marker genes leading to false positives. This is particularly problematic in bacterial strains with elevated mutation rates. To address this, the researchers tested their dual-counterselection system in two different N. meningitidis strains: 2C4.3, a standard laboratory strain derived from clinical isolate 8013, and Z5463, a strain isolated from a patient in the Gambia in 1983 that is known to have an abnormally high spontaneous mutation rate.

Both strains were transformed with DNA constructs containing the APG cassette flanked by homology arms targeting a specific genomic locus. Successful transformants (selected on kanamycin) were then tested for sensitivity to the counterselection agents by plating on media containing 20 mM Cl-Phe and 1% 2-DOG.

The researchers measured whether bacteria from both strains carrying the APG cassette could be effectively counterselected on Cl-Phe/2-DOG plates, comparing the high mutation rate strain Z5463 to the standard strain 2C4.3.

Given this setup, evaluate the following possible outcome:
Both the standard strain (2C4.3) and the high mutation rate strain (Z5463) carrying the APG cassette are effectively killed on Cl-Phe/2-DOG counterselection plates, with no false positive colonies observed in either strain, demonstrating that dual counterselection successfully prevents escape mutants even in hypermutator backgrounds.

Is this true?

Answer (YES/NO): NO